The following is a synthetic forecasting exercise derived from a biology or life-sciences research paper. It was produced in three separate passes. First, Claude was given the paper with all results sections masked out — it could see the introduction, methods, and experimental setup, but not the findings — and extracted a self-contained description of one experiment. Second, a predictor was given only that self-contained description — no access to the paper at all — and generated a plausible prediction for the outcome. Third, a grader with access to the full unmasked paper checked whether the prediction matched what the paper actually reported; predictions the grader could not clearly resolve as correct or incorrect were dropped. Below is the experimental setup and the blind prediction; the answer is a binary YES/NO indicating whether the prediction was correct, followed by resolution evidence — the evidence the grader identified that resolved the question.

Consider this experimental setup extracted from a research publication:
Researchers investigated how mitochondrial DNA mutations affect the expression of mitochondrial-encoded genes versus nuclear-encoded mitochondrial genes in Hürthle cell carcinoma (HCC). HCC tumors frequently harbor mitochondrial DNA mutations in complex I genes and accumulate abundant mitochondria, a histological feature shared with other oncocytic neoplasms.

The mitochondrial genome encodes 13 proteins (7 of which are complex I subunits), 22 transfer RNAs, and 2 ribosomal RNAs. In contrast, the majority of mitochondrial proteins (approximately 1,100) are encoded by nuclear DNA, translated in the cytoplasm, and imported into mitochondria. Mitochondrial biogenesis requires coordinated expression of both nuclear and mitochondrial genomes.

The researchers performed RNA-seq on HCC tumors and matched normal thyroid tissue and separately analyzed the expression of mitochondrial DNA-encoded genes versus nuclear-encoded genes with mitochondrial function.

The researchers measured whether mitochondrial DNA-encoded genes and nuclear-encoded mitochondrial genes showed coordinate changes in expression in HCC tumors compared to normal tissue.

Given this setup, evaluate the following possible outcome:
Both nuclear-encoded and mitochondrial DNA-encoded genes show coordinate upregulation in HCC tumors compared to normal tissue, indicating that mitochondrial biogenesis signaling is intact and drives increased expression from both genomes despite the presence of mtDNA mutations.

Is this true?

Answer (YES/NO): YES